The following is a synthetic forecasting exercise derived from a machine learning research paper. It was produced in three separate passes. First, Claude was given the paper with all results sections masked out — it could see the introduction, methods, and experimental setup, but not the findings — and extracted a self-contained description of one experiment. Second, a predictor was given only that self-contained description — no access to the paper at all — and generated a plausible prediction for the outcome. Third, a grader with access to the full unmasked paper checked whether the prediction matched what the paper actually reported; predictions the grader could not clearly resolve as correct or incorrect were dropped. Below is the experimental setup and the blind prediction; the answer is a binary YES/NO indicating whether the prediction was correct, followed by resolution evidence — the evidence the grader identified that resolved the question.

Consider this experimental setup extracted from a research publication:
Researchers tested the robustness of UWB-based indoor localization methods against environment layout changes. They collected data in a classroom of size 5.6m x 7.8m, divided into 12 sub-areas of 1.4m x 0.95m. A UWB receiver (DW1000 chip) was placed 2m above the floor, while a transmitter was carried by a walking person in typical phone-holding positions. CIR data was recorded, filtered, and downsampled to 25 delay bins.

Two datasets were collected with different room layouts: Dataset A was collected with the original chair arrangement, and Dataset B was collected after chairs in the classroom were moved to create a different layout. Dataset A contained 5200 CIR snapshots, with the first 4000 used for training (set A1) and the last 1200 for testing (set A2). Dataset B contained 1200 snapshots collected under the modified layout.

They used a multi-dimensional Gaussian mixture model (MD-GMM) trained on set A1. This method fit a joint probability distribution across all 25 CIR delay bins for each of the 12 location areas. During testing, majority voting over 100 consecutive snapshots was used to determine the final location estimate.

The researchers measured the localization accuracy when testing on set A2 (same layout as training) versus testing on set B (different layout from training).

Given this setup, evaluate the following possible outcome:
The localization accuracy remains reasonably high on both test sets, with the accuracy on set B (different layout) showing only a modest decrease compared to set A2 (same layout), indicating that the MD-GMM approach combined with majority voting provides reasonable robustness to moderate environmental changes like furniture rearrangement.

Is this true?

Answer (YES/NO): YES